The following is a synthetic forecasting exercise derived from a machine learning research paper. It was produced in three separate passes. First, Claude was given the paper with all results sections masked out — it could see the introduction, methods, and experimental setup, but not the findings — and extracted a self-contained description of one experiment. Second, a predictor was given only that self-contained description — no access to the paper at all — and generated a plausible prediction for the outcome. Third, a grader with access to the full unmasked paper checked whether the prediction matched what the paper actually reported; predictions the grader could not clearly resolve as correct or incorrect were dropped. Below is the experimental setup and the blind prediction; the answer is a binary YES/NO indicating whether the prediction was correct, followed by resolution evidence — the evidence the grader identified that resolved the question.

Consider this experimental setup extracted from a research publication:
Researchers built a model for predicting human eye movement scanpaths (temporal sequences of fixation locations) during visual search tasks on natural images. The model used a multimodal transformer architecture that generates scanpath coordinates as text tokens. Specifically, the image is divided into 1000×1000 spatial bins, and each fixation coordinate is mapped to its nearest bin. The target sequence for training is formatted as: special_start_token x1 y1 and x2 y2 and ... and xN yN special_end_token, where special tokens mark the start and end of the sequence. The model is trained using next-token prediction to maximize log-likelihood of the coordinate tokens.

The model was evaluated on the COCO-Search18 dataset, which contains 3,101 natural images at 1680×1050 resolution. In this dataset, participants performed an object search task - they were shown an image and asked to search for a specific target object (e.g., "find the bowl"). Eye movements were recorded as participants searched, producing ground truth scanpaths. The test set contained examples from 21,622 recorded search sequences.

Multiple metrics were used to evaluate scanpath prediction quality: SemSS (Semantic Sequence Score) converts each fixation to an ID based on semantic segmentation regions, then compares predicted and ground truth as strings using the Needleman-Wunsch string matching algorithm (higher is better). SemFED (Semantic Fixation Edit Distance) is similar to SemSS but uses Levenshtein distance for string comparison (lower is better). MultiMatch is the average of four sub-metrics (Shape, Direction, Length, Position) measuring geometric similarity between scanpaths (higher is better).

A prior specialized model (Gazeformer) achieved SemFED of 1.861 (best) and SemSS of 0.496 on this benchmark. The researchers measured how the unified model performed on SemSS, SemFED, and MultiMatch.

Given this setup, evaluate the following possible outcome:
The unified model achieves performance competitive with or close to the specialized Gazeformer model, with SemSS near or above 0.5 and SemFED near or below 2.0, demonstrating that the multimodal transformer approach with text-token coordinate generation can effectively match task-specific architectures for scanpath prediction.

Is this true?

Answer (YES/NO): YES